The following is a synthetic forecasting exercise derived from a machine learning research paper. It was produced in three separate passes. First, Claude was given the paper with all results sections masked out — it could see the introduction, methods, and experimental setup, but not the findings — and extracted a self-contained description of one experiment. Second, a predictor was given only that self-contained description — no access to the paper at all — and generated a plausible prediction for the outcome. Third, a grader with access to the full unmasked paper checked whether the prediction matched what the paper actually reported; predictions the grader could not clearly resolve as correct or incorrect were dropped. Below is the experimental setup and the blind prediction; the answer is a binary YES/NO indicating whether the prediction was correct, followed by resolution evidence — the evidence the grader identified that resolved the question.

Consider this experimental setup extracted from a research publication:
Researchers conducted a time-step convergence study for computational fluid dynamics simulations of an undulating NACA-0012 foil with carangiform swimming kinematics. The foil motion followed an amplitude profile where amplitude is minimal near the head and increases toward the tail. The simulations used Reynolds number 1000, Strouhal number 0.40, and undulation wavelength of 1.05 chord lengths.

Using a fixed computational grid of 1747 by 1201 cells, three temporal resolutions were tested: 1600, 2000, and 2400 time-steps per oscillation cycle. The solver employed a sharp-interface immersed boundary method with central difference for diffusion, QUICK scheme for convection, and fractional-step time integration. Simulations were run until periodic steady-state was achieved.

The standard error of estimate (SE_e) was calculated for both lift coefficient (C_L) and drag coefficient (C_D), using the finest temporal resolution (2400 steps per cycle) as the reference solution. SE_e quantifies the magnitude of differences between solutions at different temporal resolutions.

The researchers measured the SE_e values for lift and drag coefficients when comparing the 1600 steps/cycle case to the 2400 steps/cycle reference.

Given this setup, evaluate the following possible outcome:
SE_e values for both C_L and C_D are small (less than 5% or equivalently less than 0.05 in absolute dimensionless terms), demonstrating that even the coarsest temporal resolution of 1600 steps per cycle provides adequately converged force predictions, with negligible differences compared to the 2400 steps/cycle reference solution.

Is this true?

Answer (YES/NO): NO